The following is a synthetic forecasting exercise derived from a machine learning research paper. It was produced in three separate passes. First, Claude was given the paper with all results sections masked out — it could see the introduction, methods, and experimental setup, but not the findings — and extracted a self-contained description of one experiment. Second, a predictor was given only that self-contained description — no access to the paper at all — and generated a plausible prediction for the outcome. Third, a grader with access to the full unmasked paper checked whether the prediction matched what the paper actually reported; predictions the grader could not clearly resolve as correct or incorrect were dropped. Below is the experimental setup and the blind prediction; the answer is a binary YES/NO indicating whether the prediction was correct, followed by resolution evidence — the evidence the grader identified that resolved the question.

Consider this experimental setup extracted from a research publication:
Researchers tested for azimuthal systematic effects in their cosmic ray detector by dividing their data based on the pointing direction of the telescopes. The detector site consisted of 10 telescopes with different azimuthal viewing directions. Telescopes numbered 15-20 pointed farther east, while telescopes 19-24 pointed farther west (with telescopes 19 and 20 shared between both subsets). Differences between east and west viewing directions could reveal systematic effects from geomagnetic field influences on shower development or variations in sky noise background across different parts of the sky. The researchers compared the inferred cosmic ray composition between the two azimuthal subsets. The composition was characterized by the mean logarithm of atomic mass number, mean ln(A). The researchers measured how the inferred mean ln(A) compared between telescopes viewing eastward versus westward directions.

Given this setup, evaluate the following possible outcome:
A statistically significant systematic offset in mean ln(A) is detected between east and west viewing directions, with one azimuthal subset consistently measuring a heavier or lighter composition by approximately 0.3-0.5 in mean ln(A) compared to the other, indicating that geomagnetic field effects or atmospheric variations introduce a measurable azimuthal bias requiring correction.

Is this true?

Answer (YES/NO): NO